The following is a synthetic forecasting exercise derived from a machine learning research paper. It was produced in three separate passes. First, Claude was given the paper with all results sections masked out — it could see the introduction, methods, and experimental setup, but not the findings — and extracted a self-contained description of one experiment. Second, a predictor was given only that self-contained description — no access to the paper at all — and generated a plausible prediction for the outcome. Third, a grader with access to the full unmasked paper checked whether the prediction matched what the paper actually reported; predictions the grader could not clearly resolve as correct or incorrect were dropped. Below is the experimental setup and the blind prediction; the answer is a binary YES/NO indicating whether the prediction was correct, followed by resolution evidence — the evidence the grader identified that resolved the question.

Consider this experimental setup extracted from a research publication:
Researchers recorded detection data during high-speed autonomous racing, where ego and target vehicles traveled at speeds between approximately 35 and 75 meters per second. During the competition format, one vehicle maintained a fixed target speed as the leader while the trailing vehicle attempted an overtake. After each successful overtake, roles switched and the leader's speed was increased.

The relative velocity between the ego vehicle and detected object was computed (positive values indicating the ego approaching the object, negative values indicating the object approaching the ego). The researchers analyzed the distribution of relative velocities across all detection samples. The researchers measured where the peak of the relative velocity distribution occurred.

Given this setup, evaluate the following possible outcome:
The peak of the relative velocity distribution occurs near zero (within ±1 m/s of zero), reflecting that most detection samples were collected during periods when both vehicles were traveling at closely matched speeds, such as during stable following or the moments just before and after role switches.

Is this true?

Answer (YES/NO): YES